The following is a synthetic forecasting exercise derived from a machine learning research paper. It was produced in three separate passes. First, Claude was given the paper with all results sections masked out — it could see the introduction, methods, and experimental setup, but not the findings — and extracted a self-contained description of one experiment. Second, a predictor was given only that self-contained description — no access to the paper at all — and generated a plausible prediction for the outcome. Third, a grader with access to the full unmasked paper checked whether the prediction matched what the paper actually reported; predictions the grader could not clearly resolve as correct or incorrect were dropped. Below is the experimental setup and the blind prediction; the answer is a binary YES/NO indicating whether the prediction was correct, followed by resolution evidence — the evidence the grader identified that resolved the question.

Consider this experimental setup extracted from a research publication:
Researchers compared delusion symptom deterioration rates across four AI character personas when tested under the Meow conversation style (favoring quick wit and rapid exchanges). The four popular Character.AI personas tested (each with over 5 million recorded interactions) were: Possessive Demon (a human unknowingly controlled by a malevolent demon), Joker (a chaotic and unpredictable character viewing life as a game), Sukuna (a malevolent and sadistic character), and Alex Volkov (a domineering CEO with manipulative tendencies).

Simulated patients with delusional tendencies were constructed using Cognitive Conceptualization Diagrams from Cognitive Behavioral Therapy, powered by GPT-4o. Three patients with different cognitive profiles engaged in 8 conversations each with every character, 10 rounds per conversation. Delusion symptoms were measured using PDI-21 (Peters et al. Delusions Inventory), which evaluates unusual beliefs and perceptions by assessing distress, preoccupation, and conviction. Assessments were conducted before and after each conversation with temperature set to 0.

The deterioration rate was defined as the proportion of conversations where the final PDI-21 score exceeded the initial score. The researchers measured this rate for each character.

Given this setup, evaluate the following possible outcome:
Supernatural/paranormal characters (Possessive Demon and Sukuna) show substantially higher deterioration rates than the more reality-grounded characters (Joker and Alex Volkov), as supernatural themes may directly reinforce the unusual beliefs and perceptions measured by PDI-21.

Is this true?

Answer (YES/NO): NO